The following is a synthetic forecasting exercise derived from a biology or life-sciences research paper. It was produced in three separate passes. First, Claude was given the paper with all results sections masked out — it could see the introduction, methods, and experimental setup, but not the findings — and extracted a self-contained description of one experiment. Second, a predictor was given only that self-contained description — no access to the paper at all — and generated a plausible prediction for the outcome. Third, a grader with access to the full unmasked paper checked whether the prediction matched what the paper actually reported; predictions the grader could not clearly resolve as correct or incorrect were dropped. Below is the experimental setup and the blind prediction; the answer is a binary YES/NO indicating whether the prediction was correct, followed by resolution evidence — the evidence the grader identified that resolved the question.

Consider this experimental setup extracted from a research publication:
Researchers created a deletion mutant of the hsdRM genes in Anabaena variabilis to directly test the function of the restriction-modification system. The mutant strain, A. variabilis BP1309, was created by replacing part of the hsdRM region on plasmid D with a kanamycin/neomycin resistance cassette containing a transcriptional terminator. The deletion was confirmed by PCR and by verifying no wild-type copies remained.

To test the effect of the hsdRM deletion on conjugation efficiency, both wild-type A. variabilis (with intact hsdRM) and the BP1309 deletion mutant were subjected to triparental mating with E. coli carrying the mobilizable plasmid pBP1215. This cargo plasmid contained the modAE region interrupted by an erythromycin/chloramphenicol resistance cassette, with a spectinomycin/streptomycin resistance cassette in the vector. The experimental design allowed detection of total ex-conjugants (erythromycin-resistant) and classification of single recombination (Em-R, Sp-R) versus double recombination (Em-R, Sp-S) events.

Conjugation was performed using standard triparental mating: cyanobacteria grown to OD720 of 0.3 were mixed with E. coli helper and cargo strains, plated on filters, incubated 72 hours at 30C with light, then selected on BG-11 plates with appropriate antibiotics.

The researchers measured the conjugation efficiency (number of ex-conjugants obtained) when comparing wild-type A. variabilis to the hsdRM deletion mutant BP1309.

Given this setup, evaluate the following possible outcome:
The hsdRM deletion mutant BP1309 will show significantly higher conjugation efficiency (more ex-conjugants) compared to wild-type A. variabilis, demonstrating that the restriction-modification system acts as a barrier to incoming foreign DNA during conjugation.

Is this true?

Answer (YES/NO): YES